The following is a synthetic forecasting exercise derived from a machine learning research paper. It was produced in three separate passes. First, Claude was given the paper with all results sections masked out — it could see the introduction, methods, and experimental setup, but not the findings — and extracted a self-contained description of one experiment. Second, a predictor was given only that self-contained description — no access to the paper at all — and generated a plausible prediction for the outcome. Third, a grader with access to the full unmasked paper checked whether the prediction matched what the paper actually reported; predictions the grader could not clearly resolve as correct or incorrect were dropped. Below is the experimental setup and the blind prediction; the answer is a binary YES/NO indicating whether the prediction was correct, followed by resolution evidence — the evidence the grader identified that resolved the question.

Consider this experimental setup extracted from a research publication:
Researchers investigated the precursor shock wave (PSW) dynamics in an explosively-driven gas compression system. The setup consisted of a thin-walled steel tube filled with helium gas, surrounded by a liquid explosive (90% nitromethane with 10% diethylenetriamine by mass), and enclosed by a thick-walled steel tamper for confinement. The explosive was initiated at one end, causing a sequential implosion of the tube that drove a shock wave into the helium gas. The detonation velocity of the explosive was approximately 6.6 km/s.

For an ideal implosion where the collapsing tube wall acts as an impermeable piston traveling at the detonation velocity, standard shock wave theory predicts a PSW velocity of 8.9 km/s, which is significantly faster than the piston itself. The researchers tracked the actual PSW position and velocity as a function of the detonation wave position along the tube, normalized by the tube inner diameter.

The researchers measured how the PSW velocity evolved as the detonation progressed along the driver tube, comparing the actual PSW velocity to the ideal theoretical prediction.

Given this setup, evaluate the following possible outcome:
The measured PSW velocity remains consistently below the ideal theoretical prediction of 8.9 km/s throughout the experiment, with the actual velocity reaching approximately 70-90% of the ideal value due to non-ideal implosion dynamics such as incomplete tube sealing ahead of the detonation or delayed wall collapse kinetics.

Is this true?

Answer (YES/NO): NO